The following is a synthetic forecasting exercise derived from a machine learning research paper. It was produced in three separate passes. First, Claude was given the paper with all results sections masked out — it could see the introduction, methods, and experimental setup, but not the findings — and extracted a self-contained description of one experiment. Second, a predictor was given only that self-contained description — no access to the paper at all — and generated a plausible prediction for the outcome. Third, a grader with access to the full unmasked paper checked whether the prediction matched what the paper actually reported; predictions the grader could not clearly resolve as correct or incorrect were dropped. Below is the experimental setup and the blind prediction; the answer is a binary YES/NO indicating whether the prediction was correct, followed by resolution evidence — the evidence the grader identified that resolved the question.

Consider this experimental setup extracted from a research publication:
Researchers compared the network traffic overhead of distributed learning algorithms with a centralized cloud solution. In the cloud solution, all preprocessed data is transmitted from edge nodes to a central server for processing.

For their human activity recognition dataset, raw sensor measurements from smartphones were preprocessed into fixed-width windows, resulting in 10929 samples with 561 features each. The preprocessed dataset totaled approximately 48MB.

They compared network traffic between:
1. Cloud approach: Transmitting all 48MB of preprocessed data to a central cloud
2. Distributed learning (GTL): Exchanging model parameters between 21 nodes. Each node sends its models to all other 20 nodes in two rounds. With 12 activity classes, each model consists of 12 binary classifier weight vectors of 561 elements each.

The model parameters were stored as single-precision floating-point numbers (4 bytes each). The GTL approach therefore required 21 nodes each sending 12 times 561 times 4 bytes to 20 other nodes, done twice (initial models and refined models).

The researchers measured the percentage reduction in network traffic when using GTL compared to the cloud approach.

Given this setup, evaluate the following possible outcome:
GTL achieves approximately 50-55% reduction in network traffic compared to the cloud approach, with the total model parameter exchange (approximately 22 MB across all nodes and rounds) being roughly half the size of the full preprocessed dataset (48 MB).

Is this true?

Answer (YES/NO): YES